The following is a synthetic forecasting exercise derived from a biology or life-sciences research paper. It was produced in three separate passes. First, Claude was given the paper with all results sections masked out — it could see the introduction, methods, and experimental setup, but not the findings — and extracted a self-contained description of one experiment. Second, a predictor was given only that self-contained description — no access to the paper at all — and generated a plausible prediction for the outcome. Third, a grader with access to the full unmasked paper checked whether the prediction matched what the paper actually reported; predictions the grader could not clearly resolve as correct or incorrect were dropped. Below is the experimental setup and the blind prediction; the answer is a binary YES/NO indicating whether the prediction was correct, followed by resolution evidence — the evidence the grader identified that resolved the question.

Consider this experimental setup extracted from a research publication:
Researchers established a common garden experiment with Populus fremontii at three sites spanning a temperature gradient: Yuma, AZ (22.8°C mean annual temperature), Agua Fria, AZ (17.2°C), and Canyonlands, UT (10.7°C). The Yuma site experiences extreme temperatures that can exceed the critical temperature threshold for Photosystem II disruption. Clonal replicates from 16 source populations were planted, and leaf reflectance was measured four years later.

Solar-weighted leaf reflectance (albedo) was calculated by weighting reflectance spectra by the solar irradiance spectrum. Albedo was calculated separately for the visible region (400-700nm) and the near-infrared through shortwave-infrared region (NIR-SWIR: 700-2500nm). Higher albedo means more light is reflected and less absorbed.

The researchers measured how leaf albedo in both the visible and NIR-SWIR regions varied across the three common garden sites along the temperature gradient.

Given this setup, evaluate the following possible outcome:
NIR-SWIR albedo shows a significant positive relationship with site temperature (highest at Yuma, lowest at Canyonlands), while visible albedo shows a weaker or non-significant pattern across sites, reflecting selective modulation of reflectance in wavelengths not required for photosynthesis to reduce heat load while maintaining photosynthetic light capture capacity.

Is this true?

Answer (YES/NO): NO